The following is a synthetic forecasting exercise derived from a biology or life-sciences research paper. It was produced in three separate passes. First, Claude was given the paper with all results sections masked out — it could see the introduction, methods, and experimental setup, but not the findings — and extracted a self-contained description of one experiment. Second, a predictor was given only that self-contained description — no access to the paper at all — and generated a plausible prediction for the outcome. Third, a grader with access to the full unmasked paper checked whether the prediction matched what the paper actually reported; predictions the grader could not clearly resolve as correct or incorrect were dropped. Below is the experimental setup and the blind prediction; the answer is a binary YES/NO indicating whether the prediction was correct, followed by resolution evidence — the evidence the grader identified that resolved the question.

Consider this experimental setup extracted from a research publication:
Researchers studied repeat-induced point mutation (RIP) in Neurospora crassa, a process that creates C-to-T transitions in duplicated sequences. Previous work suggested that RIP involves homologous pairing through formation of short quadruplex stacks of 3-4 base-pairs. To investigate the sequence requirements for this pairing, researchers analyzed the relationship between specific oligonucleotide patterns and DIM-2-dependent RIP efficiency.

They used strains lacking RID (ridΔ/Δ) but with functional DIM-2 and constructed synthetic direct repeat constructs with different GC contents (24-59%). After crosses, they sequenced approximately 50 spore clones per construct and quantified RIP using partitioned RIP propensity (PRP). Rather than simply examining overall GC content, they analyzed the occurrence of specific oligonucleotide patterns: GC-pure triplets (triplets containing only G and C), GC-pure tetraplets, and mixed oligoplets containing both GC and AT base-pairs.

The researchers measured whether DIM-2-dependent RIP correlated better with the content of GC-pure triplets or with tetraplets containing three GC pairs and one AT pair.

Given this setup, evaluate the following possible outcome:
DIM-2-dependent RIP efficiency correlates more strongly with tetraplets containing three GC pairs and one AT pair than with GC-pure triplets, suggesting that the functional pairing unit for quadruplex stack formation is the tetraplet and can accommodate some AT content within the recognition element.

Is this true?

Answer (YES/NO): YES